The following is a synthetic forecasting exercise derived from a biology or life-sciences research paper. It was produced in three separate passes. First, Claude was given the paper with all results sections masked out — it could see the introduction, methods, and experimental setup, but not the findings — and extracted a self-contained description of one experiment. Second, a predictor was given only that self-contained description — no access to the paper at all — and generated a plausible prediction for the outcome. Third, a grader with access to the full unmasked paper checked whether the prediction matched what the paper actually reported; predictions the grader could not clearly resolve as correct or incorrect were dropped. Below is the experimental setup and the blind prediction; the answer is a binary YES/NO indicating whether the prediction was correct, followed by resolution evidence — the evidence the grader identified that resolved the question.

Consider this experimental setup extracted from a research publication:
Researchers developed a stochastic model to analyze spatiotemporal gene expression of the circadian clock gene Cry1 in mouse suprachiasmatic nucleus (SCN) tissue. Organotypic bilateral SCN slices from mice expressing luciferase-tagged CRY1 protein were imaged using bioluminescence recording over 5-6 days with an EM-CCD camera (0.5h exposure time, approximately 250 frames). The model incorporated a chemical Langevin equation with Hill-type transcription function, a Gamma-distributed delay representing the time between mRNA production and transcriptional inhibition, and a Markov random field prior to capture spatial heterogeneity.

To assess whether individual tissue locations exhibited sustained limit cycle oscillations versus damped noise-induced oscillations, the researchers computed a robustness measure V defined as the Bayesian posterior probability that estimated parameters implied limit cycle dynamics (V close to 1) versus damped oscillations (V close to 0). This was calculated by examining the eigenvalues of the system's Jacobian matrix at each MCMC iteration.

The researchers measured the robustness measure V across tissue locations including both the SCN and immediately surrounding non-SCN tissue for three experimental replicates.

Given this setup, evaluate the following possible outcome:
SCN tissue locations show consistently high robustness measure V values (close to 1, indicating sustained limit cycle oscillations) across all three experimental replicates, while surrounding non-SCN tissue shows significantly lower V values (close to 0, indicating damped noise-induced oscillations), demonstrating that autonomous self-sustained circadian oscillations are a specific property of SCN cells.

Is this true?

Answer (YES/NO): YES